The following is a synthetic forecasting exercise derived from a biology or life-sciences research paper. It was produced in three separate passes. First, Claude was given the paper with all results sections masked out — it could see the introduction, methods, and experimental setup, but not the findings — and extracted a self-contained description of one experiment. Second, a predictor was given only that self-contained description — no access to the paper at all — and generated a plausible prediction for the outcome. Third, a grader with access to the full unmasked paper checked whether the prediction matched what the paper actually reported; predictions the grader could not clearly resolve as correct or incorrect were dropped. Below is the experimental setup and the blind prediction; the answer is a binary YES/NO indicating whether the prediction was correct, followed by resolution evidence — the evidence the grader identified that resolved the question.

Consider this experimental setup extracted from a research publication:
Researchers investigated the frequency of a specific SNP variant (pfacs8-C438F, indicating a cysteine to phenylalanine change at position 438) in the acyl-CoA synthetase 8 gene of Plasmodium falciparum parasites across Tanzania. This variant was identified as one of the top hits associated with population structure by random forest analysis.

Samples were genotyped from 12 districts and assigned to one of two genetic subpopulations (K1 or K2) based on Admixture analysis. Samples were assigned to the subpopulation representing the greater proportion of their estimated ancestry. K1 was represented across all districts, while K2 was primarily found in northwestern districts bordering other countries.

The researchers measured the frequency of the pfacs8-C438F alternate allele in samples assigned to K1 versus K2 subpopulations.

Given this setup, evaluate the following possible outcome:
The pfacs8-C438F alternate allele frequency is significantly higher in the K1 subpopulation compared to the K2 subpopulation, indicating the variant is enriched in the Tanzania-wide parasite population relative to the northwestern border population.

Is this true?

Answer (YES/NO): NO